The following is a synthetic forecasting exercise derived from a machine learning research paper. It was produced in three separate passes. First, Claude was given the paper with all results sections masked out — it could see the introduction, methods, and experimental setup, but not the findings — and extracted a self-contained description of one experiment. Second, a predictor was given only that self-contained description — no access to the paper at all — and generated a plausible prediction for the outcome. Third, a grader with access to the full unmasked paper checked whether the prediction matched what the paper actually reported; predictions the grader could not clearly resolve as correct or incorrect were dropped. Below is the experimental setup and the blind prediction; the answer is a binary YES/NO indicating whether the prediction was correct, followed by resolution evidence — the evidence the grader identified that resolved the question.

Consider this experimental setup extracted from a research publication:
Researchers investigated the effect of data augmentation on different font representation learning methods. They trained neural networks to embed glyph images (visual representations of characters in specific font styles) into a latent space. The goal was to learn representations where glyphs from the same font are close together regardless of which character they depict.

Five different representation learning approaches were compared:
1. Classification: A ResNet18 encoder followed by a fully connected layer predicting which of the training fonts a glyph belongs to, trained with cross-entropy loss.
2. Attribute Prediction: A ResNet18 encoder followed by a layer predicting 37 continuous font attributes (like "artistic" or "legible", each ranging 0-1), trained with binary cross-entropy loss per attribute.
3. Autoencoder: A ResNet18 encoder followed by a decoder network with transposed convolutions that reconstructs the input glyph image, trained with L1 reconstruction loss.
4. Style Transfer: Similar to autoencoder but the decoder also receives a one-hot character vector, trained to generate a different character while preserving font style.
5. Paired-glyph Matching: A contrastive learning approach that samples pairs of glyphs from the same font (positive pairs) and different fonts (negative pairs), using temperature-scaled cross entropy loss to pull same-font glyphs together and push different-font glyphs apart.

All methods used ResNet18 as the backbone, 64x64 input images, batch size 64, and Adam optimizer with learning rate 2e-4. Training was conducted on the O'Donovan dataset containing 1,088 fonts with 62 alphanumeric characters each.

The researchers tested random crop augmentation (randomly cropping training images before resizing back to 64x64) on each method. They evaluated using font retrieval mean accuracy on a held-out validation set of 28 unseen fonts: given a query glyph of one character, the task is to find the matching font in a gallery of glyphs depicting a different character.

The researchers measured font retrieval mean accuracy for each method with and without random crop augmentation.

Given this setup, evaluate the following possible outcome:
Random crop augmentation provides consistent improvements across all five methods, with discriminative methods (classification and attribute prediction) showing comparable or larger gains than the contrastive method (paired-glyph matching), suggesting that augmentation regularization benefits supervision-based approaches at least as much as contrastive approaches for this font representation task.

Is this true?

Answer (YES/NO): NO